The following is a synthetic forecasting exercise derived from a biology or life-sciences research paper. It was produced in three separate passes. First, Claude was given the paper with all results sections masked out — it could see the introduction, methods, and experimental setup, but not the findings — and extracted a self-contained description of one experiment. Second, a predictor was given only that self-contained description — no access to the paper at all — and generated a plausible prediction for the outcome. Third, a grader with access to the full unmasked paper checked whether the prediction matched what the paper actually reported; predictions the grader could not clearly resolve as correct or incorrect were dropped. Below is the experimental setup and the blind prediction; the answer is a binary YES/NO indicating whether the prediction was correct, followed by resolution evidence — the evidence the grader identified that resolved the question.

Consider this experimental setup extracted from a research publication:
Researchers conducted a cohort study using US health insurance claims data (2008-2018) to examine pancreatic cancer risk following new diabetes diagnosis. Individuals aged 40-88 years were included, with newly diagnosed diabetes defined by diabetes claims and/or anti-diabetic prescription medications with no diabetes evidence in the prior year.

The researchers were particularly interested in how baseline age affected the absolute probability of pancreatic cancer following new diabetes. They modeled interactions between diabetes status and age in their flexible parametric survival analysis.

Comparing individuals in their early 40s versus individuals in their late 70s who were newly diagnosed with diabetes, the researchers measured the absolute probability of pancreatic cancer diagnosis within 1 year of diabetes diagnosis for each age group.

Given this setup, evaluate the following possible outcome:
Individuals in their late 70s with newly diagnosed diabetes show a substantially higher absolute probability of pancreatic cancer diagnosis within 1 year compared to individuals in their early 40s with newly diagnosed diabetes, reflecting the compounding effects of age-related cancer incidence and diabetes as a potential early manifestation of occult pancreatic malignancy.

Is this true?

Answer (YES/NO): YES